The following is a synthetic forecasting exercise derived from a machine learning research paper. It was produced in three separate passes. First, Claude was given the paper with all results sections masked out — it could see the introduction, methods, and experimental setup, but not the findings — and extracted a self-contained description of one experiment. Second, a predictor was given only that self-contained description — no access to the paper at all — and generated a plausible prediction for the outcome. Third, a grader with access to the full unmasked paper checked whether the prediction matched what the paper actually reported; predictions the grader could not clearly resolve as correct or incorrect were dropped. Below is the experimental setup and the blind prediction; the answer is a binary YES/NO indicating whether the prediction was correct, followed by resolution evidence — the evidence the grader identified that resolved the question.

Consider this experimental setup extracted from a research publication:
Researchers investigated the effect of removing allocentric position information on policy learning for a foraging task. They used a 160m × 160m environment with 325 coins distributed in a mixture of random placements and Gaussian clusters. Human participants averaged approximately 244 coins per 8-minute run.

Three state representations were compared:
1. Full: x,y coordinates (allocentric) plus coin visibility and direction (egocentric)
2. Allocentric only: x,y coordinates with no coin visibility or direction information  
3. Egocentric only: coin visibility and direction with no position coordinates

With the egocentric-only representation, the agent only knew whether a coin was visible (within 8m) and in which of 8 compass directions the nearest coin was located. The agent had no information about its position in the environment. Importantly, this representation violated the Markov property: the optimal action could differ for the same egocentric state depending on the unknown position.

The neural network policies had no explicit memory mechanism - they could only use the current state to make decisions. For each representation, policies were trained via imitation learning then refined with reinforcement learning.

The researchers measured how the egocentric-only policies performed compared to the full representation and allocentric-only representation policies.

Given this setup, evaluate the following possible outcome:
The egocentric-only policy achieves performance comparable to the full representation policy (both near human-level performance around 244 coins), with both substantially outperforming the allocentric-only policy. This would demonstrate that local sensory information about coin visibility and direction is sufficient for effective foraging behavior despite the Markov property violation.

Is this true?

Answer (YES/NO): NO